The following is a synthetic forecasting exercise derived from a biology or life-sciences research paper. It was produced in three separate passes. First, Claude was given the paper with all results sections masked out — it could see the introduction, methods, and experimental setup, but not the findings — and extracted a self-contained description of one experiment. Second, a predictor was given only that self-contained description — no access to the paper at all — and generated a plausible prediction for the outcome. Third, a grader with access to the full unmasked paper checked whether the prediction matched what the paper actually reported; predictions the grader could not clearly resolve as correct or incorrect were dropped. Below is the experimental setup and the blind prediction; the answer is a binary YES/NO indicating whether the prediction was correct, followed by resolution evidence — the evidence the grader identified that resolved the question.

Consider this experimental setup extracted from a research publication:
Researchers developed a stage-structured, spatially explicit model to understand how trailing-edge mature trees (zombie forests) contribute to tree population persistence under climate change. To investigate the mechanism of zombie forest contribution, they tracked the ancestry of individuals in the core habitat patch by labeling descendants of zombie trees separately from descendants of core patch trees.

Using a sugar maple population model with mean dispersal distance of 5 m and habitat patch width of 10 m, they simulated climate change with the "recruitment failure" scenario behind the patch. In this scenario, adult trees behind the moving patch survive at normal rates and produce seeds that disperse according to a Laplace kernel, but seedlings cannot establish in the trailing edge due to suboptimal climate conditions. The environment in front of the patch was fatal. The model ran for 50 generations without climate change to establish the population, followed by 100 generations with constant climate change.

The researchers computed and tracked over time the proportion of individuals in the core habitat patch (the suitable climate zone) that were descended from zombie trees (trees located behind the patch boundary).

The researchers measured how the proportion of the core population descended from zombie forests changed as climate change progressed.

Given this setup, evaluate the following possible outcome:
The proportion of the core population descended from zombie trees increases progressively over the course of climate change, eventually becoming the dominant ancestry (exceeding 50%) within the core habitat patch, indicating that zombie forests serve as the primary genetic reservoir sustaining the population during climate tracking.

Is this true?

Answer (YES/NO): YES